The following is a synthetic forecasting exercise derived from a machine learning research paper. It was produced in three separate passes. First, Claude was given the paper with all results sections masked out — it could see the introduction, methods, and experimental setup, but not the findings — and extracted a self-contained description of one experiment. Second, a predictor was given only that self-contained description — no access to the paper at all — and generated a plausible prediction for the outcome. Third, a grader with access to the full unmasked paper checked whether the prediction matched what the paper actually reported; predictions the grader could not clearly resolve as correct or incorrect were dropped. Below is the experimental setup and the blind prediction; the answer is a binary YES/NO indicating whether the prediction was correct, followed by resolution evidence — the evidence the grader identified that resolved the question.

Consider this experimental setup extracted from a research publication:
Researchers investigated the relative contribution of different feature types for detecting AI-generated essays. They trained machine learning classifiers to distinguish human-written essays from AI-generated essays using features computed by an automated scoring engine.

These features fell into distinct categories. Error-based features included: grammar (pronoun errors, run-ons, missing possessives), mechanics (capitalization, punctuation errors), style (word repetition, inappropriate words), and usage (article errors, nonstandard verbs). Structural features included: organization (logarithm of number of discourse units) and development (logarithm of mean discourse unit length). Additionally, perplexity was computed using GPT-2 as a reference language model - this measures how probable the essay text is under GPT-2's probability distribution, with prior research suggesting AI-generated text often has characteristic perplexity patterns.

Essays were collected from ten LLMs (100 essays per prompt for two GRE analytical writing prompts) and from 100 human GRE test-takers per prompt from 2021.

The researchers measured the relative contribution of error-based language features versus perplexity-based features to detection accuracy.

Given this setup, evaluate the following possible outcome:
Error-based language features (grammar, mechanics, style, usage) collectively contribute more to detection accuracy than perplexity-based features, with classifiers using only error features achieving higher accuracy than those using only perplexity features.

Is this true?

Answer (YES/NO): NO